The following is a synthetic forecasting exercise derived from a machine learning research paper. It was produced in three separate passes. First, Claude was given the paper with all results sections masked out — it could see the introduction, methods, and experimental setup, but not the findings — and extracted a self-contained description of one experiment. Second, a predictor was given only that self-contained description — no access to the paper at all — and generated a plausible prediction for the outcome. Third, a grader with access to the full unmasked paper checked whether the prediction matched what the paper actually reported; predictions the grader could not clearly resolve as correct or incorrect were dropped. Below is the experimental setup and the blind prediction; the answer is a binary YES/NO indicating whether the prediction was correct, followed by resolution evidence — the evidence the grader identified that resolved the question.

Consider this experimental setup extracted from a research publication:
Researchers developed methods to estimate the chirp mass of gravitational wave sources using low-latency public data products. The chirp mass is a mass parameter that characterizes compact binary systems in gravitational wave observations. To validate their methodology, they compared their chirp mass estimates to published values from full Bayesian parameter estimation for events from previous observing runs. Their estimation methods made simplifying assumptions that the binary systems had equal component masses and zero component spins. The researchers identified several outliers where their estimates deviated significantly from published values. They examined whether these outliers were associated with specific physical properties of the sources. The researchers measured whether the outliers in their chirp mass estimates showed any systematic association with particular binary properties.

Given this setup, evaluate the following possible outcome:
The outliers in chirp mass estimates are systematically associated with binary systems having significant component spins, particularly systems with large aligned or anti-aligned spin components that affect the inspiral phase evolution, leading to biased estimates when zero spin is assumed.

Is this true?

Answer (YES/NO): YES